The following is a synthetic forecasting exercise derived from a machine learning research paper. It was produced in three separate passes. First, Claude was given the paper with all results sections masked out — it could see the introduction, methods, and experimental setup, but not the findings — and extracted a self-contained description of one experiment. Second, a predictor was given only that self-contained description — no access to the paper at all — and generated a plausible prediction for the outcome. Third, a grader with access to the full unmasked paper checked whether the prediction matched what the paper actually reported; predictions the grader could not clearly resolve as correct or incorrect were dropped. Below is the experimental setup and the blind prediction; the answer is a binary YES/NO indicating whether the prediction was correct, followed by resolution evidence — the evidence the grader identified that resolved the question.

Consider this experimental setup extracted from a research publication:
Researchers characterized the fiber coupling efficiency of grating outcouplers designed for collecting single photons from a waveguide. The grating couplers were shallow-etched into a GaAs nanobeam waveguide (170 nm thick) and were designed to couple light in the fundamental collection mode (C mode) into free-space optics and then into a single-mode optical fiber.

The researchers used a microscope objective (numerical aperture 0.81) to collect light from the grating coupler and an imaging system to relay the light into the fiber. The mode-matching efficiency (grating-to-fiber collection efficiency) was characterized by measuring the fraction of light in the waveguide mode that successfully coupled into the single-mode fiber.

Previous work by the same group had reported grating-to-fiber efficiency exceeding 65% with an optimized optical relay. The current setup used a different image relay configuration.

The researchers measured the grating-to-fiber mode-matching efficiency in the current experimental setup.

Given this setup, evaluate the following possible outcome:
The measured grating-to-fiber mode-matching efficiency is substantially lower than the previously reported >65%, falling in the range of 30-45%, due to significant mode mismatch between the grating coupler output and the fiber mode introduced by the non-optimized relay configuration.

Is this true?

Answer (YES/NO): NO